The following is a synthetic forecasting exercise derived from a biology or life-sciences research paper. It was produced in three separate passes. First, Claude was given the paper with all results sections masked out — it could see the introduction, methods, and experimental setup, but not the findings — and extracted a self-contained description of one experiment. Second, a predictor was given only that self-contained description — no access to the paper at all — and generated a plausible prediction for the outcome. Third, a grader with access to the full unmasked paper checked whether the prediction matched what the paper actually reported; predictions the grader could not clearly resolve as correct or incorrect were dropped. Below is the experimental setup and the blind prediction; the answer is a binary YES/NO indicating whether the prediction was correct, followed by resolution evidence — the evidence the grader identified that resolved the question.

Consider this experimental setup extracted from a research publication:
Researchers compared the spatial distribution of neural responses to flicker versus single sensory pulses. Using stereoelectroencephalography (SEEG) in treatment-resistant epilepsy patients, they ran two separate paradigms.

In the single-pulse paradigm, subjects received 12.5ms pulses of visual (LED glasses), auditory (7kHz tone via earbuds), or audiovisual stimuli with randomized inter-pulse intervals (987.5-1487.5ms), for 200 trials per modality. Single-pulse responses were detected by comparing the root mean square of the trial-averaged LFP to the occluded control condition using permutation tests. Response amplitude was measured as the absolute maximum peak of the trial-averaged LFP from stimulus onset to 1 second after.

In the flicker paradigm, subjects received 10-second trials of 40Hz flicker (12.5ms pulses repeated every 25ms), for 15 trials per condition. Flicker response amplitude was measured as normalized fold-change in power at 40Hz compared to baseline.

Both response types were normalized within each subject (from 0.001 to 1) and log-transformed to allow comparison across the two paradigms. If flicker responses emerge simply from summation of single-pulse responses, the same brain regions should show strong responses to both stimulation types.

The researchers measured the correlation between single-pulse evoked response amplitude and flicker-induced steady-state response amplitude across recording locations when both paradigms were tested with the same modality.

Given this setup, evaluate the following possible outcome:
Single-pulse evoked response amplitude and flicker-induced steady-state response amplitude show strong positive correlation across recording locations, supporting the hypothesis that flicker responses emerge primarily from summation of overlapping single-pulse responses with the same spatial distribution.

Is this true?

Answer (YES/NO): NO